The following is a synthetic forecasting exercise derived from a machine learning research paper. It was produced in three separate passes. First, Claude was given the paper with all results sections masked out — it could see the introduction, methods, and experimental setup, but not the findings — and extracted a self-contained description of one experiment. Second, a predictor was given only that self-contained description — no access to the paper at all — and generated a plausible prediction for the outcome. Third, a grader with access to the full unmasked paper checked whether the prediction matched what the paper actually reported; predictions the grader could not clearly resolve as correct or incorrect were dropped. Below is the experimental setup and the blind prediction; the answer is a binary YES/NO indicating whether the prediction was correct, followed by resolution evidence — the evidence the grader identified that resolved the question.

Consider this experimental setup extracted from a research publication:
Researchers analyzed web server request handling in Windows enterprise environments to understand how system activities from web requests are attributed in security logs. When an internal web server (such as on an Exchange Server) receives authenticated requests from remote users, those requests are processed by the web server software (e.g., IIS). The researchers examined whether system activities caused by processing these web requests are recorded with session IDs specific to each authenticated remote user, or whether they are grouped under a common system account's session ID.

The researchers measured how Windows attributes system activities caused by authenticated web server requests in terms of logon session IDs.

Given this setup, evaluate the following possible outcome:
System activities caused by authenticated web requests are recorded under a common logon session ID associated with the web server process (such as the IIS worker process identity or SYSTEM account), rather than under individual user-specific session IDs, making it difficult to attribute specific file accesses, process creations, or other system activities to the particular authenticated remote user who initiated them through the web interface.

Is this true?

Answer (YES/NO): YES